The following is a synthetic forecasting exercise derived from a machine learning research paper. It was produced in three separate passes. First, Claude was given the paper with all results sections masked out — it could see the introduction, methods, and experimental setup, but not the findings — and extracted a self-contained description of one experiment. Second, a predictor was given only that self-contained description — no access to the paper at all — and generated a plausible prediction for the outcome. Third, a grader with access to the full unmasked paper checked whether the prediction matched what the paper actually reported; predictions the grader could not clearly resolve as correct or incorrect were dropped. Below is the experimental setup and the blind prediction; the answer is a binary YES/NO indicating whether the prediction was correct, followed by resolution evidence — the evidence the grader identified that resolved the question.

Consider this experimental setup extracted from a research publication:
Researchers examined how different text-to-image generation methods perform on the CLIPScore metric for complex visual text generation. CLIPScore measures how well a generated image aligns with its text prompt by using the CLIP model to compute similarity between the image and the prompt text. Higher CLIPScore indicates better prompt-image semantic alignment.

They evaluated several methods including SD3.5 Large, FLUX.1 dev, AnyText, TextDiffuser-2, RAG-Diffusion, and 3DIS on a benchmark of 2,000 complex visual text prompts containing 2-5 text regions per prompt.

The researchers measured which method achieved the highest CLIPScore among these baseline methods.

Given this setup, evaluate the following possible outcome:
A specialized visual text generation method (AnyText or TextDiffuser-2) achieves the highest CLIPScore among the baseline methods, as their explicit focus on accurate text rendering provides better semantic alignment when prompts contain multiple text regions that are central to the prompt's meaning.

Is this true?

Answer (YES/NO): NO